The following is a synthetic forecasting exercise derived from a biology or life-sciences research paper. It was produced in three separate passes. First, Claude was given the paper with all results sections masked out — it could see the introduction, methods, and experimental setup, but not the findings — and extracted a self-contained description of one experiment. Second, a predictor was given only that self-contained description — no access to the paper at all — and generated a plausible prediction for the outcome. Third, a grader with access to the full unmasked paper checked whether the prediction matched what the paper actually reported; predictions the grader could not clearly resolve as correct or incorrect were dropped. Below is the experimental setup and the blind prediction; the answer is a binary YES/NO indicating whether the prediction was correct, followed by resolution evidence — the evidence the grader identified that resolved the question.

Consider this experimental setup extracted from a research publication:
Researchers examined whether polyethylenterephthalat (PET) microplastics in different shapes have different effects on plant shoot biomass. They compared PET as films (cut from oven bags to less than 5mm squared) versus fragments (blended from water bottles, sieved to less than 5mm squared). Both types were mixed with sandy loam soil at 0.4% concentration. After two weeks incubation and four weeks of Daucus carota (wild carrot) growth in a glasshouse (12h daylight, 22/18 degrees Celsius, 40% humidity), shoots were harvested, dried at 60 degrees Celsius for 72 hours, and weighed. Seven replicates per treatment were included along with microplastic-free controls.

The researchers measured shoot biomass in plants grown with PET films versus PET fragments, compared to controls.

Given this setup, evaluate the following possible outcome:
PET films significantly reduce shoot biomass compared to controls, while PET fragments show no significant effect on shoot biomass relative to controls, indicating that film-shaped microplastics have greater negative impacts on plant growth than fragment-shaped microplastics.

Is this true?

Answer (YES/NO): NO